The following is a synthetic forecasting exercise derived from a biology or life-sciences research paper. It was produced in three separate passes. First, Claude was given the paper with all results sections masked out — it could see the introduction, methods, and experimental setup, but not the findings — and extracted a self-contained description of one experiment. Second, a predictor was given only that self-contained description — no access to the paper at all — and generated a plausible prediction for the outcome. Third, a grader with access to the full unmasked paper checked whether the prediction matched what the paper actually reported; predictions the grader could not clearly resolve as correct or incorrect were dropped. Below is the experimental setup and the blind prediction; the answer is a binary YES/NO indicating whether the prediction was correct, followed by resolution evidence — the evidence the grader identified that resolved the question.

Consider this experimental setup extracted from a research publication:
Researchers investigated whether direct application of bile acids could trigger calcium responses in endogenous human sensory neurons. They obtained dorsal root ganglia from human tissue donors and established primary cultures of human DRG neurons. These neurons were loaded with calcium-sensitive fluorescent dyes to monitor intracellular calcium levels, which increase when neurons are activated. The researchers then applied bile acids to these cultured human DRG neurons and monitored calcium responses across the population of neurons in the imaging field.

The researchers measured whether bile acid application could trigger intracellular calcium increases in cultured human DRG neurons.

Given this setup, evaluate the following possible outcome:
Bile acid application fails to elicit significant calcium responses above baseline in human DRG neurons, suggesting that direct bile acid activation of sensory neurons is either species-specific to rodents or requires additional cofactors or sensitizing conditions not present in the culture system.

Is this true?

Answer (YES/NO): NO